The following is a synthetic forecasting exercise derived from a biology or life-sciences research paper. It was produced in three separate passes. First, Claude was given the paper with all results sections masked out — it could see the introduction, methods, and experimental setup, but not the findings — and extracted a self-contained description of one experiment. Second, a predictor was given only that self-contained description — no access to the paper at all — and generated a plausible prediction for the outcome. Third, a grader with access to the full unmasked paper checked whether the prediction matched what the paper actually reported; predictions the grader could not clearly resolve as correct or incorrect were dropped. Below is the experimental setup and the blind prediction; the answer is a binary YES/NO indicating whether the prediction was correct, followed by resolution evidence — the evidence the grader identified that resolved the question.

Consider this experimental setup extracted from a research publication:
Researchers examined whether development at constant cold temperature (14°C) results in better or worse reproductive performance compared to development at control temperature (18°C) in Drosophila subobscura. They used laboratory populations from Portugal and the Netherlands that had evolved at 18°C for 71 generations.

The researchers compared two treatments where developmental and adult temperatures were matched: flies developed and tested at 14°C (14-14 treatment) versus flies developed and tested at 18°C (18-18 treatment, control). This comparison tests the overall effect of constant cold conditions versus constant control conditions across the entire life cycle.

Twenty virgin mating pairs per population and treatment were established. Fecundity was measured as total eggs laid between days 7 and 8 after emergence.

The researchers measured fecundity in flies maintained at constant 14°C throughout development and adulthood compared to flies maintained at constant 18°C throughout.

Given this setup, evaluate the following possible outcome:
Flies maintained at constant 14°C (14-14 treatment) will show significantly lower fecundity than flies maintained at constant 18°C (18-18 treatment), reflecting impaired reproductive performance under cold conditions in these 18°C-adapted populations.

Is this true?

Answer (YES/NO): YES